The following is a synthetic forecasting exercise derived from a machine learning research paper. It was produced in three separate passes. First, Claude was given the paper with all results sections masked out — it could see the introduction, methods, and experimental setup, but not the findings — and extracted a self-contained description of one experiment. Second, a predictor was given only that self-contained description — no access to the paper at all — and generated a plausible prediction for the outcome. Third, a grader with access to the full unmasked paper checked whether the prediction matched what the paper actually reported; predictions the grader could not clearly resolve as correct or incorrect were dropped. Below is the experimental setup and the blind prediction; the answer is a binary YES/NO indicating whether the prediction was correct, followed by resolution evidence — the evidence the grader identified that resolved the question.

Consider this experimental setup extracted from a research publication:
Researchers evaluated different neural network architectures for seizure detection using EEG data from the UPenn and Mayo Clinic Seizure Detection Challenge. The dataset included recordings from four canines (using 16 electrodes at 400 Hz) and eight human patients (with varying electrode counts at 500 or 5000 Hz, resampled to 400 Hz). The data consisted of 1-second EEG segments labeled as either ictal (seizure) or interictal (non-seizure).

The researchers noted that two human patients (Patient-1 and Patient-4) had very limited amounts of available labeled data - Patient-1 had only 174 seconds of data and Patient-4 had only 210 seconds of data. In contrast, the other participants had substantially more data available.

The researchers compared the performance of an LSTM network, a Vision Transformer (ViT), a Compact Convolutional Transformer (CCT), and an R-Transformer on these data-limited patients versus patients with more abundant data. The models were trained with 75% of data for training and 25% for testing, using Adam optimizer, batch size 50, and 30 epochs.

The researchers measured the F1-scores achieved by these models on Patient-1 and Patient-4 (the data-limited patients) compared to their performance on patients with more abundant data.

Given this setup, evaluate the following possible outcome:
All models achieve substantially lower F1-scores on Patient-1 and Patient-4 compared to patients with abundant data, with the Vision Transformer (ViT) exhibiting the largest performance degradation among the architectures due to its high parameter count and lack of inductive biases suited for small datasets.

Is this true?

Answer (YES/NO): NO